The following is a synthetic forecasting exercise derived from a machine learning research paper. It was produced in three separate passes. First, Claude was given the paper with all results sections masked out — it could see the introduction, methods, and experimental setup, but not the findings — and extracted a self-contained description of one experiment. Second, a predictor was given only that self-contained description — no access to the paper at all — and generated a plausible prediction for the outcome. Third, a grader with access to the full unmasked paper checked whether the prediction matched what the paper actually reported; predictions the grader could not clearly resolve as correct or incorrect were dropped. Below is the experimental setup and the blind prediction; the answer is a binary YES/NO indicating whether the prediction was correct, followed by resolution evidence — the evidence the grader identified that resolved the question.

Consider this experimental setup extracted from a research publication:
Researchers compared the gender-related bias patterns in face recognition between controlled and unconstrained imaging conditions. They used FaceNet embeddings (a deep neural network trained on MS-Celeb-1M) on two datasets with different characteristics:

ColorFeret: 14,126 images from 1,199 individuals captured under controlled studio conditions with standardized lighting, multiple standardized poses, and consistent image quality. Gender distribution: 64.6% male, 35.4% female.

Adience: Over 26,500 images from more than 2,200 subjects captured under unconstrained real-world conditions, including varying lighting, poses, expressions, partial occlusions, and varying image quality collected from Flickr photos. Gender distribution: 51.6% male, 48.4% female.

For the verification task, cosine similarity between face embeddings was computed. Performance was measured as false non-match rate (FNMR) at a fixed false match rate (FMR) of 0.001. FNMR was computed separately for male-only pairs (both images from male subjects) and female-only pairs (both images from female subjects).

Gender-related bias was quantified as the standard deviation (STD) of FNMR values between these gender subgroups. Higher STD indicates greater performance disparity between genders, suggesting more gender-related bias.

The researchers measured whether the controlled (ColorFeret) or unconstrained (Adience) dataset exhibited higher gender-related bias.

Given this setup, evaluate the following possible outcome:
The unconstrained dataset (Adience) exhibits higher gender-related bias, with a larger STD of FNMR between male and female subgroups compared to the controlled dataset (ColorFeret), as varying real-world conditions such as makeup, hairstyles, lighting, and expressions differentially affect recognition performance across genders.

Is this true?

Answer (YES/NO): YES